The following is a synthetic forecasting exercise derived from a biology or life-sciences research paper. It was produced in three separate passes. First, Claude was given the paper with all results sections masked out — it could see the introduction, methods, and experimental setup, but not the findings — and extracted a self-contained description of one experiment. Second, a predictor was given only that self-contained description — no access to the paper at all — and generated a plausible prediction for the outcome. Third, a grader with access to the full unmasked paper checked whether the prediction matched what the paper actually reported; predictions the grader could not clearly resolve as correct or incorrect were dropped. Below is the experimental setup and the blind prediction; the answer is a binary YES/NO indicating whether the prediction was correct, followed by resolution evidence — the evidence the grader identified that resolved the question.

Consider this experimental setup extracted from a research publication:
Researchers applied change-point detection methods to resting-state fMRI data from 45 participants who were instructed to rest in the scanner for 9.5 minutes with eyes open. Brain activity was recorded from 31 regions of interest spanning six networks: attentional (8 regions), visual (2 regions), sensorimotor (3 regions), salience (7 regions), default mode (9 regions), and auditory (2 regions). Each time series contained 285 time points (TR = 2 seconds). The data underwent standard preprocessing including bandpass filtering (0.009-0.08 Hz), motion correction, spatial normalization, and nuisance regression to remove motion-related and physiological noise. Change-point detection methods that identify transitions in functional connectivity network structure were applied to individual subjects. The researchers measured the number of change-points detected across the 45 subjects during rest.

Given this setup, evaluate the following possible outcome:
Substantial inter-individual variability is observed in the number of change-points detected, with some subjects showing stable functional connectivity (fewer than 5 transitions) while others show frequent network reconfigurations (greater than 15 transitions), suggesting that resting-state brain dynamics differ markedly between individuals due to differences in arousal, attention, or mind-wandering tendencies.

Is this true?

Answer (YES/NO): YES